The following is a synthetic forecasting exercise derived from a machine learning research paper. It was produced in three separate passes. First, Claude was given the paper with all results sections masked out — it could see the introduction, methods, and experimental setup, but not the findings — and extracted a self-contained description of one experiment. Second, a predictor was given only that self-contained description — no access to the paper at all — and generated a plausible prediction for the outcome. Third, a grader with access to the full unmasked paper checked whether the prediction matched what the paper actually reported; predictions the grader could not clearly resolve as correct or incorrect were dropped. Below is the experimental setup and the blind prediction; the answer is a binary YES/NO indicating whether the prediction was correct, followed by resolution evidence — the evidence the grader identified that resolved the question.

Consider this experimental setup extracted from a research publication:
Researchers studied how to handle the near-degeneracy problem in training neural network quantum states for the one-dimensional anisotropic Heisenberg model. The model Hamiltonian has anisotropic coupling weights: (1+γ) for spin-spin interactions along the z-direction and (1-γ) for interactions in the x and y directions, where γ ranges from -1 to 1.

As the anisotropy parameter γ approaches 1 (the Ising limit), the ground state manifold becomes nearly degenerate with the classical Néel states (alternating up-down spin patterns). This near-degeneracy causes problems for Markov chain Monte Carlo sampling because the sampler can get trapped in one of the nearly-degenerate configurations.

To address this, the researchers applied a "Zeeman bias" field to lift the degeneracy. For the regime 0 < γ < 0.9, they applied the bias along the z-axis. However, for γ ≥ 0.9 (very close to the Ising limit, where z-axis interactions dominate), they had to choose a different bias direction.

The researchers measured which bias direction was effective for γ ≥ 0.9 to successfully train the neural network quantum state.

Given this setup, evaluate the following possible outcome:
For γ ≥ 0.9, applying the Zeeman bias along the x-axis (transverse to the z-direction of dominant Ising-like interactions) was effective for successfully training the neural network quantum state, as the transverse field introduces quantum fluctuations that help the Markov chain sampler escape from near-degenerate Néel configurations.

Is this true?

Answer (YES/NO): YES